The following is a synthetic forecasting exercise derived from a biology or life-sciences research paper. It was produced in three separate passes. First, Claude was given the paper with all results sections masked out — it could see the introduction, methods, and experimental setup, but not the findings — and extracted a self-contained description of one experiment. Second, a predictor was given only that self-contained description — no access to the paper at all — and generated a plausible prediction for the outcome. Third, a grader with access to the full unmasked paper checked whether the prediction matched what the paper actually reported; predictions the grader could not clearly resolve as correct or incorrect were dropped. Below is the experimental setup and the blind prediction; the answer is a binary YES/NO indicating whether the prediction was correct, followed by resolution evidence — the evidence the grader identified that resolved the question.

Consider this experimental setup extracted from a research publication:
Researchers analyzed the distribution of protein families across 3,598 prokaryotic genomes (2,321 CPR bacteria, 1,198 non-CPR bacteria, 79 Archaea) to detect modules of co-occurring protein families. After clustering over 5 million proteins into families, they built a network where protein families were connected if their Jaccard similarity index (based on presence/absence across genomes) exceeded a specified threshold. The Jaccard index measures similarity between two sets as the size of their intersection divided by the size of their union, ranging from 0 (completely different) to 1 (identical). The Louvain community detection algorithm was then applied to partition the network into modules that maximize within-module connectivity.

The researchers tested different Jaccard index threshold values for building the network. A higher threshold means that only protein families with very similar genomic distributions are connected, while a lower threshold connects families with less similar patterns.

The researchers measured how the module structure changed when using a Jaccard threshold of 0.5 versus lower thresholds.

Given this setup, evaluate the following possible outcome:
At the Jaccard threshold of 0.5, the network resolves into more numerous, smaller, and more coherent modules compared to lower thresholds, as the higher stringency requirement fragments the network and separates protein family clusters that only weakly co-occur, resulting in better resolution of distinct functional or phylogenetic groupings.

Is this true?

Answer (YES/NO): NO